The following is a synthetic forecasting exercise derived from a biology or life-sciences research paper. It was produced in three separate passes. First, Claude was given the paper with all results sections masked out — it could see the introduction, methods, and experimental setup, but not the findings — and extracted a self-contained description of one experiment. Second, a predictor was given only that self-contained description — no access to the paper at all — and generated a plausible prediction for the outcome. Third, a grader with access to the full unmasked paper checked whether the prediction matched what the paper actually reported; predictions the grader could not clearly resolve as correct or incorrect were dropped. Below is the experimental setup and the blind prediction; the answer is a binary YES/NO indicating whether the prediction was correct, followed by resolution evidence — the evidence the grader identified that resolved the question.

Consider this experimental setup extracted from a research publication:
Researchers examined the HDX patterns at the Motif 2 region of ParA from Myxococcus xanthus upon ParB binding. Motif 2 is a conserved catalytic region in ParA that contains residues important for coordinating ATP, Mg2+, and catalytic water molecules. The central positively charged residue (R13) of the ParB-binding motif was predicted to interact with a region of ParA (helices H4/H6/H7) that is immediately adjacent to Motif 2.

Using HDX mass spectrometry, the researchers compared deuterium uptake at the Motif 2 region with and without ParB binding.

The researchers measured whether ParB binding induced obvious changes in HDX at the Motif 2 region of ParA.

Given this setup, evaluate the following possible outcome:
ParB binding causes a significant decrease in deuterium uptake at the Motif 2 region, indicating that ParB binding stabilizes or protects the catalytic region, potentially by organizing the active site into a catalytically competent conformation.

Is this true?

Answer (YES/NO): NO